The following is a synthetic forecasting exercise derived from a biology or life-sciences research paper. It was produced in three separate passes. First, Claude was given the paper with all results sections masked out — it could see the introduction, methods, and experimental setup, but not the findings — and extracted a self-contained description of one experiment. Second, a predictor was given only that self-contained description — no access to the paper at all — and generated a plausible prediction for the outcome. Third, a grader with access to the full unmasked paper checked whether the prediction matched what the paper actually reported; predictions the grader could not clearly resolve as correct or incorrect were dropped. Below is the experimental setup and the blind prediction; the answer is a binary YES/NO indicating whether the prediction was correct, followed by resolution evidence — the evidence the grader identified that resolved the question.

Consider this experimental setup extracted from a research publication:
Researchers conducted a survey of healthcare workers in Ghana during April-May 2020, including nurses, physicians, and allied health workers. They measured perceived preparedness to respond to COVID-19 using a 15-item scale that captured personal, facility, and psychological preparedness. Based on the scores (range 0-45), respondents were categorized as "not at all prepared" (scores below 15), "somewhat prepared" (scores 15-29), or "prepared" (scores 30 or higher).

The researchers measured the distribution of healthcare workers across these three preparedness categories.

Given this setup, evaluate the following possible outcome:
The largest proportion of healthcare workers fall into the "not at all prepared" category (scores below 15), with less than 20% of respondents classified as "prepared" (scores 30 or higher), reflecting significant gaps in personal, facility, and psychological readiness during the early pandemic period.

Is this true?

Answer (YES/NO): NO